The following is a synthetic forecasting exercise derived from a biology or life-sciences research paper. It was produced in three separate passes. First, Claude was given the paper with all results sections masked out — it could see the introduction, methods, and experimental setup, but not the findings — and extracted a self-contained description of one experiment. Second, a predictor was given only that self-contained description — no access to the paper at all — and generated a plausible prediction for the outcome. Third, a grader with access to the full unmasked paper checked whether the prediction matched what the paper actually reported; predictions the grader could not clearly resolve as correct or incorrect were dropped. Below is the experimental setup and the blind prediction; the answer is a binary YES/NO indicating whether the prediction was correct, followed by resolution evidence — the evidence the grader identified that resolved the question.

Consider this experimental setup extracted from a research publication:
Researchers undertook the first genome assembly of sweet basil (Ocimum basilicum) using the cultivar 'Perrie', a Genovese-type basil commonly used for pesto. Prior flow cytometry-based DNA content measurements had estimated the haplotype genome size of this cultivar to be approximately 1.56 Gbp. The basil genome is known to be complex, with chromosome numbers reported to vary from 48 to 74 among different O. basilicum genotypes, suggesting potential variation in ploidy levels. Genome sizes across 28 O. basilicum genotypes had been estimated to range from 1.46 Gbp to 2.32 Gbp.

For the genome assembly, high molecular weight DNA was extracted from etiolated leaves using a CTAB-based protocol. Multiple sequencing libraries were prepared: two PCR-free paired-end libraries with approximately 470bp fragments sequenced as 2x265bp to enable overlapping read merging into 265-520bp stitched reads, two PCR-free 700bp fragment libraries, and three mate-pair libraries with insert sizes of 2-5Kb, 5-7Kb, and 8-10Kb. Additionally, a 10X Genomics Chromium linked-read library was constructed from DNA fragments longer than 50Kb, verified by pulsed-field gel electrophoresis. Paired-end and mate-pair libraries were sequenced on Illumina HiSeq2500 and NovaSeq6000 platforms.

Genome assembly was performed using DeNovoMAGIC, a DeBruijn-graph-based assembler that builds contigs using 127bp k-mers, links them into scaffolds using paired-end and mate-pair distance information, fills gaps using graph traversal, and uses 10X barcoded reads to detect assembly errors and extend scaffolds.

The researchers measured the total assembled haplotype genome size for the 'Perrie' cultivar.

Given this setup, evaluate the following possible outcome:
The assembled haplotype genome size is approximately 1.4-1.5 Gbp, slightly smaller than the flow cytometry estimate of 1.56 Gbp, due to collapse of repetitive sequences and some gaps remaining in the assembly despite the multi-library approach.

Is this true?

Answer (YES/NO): NO